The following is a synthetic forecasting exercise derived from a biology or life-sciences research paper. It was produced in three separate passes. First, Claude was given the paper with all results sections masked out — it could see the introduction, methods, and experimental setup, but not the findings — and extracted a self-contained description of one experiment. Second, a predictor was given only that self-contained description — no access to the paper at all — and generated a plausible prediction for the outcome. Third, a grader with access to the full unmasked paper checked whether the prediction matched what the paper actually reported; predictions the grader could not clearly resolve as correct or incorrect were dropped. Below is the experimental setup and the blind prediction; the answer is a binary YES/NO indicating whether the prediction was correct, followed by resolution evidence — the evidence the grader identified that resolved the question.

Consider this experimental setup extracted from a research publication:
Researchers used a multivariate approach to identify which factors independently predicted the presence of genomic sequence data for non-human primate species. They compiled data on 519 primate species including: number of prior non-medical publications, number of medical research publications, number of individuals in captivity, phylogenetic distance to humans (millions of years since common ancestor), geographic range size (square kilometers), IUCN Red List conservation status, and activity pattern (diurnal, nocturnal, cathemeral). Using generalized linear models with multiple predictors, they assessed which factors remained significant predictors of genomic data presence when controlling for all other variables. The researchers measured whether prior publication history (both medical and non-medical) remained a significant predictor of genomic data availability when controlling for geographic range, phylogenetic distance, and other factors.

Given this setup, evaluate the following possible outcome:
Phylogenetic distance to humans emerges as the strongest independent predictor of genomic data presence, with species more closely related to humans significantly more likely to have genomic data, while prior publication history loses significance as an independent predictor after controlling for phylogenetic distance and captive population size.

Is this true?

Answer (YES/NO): NO